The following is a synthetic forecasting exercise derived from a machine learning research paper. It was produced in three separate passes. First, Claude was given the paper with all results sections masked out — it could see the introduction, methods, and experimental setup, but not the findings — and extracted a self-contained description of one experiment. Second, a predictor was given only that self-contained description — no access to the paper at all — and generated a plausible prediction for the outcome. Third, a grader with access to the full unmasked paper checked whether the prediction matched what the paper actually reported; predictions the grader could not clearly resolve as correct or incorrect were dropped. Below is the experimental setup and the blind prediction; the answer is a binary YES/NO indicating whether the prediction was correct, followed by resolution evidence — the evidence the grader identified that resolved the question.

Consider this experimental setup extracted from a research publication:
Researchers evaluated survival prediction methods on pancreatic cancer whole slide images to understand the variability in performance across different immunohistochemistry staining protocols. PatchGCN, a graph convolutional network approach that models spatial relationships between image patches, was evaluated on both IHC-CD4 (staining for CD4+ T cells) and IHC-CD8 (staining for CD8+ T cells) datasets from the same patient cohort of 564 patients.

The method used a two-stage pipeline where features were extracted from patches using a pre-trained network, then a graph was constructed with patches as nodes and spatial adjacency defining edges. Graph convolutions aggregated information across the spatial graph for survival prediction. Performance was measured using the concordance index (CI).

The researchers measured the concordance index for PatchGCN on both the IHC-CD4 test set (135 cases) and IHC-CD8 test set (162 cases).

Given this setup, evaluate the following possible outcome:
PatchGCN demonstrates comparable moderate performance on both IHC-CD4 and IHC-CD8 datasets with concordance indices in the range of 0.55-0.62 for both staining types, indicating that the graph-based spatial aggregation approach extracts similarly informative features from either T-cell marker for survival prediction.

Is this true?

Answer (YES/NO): NO